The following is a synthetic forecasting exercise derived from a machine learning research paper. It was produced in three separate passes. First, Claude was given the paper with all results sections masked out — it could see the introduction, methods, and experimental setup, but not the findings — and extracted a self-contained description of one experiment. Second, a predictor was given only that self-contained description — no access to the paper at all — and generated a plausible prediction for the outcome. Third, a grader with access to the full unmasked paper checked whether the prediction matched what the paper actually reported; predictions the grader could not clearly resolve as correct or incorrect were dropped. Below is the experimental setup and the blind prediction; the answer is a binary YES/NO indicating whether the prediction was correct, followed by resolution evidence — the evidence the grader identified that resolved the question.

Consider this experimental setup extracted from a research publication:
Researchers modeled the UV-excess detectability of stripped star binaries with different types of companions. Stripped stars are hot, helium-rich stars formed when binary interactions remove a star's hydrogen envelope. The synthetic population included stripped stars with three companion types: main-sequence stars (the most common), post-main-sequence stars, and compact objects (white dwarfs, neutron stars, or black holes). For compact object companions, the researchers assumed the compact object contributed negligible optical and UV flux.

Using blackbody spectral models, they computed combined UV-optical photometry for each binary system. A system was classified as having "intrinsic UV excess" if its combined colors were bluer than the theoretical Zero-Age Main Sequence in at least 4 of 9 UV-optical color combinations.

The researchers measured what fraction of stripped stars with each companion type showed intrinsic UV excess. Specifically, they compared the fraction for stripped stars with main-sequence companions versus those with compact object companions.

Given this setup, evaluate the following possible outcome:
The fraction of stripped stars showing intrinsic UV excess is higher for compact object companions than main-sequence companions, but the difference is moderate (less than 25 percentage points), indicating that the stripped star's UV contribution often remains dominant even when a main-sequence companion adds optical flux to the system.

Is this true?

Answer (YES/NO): NO